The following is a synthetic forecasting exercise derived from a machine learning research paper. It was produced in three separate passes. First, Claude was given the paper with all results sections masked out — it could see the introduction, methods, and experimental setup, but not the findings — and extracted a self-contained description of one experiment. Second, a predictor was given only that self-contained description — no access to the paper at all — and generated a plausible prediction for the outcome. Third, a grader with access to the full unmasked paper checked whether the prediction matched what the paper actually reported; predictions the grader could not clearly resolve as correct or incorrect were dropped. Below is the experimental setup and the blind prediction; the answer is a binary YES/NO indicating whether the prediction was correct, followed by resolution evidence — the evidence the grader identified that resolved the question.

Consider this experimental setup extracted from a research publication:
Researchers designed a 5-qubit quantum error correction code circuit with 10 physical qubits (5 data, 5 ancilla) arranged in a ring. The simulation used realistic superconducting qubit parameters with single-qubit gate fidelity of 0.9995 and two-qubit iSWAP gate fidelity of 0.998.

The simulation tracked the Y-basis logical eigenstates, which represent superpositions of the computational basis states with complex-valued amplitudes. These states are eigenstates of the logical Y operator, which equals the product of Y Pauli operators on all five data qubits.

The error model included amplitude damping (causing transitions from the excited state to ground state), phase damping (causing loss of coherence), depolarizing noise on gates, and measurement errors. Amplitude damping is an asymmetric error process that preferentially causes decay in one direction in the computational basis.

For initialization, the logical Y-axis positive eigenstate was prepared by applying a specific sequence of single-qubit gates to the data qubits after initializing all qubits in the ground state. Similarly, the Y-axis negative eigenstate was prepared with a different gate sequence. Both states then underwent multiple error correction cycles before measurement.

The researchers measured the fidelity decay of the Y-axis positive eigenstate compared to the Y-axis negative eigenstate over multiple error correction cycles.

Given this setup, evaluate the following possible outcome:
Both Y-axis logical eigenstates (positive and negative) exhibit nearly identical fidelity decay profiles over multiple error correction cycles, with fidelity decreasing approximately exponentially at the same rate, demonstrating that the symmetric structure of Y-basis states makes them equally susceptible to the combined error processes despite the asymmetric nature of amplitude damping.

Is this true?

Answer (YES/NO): YES